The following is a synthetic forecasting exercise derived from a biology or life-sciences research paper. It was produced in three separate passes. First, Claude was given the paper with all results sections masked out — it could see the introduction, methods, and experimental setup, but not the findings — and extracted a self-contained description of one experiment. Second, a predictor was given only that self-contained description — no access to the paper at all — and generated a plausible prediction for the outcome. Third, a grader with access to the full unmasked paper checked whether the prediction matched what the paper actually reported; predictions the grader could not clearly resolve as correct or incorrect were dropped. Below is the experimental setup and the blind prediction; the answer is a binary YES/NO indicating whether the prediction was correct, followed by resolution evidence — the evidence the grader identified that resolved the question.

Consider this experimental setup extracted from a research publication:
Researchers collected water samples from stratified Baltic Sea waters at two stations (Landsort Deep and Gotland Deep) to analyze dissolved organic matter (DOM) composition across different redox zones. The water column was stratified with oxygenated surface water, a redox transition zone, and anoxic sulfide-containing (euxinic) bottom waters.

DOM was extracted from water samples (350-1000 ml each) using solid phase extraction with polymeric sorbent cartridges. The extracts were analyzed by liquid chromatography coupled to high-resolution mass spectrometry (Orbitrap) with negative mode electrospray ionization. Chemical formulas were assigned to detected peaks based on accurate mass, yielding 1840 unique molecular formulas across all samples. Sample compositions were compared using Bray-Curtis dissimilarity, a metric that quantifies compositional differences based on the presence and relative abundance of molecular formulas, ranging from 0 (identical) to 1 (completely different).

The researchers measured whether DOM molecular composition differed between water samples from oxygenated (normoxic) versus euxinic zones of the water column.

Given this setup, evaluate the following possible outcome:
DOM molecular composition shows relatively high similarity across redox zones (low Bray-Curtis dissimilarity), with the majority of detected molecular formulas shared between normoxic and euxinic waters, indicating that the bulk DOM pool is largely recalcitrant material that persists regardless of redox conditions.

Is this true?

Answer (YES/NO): NO